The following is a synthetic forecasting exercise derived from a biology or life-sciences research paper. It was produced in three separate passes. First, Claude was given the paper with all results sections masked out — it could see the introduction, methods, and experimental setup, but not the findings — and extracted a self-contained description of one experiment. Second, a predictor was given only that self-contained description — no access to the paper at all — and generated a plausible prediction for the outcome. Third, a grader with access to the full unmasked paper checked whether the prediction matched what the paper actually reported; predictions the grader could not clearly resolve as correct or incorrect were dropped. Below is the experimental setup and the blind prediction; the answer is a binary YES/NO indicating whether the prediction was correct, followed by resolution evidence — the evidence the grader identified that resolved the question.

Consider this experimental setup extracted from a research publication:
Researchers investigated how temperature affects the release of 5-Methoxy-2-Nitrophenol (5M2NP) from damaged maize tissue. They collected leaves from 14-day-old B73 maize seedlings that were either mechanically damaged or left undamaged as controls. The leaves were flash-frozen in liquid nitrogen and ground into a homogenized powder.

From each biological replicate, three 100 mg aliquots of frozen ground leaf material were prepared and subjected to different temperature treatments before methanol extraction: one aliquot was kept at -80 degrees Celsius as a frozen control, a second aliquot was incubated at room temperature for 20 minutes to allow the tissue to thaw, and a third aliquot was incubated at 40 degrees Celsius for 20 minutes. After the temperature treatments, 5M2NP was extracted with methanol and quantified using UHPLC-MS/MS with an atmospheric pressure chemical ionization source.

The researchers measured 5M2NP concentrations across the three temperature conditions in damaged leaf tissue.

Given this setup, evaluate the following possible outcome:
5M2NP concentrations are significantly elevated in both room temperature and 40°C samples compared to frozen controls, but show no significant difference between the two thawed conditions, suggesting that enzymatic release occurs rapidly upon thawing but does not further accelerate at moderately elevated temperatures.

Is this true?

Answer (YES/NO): YES